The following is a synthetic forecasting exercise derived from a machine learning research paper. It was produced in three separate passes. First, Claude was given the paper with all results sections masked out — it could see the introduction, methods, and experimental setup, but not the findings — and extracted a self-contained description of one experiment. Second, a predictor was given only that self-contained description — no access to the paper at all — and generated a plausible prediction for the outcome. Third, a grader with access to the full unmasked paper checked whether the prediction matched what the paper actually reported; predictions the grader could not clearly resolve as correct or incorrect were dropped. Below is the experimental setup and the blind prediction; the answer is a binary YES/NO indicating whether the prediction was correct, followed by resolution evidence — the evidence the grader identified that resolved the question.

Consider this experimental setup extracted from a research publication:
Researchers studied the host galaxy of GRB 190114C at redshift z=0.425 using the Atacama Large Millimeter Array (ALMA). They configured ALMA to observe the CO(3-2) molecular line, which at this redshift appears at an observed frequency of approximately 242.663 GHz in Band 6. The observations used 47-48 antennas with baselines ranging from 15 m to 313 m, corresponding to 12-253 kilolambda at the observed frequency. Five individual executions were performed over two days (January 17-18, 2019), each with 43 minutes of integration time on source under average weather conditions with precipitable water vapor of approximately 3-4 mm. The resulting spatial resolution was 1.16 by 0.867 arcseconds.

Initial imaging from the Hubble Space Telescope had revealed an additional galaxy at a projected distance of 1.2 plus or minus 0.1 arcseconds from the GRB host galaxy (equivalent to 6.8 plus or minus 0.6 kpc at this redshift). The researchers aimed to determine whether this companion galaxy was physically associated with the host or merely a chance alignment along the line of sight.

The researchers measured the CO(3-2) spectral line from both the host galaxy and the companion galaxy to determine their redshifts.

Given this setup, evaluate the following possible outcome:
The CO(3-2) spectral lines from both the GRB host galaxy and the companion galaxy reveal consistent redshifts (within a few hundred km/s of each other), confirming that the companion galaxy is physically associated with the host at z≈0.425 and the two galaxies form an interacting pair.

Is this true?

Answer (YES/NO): YES